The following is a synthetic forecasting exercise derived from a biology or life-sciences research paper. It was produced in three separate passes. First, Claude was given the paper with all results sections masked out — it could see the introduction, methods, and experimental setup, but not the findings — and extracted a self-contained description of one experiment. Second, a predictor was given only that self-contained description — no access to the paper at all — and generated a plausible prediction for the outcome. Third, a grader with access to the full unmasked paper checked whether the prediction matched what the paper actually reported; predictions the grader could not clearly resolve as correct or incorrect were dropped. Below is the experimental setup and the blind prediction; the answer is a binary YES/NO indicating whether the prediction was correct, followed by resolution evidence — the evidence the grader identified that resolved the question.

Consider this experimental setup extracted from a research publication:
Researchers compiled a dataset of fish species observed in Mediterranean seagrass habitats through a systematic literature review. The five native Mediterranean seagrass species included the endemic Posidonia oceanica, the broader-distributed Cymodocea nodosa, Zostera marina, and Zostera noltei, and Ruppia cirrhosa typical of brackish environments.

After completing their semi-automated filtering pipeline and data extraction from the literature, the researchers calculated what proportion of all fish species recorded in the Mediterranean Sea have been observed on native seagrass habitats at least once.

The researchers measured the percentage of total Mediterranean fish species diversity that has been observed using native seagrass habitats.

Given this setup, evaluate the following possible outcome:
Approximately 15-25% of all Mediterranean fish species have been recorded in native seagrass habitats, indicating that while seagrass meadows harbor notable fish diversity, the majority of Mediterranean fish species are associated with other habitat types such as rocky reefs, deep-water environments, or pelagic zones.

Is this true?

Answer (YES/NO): NO